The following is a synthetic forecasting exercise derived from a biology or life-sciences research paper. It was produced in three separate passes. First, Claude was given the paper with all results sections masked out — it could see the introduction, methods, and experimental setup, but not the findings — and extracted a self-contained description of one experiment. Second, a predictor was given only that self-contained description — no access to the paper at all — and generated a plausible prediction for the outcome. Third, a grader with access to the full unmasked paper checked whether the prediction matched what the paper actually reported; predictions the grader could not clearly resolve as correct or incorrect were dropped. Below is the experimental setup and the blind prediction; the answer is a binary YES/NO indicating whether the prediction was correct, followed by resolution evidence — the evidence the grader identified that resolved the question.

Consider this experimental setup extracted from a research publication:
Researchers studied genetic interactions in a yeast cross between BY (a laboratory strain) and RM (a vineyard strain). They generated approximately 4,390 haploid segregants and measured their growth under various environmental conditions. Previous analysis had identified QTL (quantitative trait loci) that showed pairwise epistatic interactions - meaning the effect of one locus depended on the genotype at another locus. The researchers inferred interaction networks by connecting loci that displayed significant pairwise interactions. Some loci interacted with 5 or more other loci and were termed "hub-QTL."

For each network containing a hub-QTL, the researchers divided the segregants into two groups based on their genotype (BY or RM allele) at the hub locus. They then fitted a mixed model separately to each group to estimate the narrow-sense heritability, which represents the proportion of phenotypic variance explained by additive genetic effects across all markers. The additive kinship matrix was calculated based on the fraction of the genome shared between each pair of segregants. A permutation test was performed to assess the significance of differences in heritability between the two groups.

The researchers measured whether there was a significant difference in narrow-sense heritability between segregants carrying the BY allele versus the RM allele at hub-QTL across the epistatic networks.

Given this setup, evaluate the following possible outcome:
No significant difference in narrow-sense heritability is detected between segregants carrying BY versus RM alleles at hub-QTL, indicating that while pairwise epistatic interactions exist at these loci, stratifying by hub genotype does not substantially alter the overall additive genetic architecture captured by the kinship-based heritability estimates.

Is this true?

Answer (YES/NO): NO